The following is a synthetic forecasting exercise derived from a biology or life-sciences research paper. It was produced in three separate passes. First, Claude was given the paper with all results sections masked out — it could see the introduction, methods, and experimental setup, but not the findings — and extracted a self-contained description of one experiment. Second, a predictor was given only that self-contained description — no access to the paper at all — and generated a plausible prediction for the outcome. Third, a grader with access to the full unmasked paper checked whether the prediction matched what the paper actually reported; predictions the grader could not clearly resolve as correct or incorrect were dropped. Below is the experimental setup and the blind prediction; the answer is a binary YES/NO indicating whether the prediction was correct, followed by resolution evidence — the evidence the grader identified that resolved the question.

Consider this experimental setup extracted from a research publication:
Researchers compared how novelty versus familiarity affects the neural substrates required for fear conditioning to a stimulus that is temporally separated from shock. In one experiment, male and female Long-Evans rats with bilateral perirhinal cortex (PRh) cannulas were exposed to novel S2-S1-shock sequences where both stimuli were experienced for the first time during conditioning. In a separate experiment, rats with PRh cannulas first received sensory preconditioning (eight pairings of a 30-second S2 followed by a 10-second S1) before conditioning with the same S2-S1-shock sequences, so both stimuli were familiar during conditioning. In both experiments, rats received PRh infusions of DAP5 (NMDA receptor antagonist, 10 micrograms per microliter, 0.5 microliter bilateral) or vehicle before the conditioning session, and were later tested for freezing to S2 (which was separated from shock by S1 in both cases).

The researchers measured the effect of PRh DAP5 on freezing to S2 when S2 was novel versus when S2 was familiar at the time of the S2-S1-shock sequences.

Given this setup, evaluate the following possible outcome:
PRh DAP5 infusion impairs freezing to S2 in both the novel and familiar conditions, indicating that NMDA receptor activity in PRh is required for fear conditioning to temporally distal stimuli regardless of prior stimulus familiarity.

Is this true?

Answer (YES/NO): NO